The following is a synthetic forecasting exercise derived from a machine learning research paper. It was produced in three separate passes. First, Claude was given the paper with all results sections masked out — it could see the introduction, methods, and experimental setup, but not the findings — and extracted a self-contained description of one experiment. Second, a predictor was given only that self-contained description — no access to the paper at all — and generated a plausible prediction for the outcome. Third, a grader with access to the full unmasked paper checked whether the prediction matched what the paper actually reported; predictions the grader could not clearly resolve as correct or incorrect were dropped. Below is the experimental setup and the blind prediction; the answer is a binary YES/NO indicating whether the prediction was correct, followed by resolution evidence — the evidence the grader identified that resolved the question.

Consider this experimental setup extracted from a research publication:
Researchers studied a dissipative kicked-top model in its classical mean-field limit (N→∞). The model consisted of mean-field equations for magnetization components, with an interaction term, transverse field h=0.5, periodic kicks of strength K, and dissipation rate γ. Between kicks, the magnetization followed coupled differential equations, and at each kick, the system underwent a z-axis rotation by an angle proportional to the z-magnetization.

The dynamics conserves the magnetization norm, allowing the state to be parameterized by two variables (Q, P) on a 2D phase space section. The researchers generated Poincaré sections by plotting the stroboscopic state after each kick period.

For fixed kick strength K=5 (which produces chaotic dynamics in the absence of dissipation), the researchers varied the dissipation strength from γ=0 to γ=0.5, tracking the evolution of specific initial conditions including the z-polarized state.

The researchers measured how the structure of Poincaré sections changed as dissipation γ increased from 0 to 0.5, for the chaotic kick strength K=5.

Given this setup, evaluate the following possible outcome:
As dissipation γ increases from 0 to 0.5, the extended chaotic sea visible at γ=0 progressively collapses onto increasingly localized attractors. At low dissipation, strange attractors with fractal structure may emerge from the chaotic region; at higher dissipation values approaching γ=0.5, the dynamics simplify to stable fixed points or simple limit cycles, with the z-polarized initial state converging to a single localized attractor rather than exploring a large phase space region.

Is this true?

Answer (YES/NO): NO